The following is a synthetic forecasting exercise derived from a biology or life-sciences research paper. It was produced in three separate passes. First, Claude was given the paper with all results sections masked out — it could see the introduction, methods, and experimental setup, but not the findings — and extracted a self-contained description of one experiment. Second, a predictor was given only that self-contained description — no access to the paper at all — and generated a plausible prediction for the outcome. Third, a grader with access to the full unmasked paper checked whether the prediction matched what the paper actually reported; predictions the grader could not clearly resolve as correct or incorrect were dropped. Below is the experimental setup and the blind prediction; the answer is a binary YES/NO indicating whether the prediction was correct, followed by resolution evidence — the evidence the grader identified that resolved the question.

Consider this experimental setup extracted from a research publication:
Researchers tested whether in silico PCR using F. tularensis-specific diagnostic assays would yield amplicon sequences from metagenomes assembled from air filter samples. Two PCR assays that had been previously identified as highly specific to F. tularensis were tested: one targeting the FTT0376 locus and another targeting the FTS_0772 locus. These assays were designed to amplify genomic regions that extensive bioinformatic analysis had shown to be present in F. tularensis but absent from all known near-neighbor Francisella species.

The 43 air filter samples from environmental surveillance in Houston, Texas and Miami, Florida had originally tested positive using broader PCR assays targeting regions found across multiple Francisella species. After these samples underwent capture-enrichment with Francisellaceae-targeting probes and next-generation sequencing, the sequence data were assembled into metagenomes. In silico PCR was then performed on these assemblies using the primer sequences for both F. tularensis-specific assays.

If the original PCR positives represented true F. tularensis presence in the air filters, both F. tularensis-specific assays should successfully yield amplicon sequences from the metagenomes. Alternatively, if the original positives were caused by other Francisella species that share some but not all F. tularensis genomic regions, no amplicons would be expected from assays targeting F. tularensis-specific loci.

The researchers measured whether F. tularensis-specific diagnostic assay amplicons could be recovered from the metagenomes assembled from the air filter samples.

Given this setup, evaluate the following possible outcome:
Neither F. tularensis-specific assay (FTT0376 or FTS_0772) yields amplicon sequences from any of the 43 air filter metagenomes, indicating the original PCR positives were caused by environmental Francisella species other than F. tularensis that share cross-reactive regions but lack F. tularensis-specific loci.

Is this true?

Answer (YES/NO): YES